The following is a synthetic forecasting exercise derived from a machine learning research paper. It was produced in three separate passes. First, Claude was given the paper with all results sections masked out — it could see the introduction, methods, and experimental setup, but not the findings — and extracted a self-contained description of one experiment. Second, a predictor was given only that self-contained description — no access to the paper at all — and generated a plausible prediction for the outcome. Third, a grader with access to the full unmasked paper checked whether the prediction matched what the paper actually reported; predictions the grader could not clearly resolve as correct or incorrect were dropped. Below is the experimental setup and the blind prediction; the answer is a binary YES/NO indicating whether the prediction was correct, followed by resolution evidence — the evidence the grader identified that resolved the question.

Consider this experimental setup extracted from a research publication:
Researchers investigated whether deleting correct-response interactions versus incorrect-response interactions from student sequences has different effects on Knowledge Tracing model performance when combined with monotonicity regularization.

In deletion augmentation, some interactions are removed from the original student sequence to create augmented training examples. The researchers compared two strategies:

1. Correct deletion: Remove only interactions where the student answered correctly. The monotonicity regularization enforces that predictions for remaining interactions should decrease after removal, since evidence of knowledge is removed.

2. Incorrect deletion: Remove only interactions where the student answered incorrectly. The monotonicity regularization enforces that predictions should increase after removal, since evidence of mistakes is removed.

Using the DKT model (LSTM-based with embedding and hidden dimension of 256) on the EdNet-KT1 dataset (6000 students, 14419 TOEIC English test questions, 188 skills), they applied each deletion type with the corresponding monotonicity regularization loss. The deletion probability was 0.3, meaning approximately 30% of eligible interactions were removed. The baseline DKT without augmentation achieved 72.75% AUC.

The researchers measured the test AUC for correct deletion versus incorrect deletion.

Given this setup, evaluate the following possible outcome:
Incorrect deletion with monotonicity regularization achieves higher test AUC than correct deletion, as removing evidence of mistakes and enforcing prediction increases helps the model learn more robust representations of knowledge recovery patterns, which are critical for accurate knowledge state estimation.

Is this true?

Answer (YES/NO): NO